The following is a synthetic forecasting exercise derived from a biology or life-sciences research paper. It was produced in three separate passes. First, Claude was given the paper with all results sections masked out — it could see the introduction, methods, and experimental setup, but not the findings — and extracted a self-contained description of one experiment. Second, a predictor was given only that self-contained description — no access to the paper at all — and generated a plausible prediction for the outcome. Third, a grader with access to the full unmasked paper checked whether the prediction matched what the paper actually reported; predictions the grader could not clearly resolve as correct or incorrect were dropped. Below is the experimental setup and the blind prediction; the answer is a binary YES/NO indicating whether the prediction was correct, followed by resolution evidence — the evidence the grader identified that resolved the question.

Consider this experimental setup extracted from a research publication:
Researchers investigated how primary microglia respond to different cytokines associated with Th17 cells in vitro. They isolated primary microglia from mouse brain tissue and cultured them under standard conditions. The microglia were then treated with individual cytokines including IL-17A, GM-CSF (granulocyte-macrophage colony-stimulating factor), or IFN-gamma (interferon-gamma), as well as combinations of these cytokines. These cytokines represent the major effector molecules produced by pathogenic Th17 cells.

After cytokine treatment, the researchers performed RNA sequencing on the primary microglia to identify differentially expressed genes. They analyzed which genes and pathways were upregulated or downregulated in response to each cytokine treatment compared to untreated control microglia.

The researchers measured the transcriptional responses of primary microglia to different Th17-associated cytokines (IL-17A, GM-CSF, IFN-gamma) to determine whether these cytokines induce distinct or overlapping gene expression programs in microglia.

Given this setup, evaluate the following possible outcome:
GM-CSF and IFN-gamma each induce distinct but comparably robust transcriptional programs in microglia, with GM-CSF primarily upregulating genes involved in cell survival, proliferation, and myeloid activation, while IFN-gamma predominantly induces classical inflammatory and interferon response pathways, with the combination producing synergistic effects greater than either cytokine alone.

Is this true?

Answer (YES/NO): NO